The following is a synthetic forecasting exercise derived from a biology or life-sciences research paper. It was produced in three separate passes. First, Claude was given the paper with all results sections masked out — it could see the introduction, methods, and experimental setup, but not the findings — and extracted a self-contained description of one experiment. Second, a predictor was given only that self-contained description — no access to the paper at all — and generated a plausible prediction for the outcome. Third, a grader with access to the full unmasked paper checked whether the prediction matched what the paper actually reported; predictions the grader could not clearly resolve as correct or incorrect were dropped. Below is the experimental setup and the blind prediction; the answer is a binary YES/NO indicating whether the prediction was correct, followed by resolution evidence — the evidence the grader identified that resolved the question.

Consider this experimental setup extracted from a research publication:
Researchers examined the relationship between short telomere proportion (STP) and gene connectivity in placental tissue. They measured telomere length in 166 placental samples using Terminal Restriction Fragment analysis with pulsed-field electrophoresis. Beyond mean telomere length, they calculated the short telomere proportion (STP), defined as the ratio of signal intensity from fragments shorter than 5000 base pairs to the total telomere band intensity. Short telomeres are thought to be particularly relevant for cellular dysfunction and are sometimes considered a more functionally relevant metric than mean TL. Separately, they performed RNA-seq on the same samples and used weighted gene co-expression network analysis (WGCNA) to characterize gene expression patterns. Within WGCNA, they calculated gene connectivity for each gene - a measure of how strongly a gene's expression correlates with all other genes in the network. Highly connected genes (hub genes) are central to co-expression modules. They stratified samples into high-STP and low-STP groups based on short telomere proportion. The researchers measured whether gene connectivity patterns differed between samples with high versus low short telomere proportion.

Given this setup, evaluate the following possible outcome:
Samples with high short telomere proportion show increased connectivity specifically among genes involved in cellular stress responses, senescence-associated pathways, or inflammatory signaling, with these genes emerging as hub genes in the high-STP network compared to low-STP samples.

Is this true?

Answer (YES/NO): NO